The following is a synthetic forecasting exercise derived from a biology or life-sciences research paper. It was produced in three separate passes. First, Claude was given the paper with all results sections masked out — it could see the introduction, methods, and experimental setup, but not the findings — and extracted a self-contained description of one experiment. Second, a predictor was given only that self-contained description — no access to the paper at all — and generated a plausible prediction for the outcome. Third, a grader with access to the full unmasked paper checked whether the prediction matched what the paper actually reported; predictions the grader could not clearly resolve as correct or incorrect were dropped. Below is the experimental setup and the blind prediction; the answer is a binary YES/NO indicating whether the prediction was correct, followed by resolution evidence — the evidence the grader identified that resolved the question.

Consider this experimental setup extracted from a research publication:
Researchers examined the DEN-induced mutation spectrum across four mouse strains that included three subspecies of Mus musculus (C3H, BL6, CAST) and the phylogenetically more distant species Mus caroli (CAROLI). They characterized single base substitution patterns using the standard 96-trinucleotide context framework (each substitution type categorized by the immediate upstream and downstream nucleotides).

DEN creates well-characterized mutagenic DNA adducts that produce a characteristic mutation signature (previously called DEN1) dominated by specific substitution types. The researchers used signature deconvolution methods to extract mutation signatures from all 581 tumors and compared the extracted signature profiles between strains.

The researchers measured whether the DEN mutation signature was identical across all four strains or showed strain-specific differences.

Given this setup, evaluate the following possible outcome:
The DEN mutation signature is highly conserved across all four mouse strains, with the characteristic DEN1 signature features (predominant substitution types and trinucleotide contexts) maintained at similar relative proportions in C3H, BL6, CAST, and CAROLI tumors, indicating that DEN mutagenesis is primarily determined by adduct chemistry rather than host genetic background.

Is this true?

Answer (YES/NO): NO